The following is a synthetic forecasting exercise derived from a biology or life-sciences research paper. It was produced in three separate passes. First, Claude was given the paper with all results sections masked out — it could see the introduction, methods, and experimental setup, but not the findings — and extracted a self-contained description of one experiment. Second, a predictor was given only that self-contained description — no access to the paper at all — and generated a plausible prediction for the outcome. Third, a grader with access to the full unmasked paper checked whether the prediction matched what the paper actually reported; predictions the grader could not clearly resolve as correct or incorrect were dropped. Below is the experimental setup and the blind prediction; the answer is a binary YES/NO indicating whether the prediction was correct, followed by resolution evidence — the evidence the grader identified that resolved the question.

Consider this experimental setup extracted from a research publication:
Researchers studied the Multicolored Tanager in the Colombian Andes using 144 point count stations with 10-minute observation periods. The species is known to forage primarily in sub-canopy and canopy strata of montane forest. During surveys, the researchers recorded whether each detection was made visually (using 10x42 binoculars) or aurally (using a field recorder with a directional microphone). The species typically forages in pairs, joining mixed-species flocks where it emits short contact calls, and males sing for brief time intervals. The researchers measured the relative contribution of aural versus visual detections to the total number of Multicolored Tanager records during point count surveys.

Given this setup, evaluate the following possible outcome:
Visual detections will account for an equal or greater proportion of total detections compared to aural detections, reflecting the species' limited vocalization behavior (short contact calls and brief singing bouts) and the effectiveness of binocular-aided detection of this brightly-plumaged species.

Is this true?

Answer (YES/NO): NO